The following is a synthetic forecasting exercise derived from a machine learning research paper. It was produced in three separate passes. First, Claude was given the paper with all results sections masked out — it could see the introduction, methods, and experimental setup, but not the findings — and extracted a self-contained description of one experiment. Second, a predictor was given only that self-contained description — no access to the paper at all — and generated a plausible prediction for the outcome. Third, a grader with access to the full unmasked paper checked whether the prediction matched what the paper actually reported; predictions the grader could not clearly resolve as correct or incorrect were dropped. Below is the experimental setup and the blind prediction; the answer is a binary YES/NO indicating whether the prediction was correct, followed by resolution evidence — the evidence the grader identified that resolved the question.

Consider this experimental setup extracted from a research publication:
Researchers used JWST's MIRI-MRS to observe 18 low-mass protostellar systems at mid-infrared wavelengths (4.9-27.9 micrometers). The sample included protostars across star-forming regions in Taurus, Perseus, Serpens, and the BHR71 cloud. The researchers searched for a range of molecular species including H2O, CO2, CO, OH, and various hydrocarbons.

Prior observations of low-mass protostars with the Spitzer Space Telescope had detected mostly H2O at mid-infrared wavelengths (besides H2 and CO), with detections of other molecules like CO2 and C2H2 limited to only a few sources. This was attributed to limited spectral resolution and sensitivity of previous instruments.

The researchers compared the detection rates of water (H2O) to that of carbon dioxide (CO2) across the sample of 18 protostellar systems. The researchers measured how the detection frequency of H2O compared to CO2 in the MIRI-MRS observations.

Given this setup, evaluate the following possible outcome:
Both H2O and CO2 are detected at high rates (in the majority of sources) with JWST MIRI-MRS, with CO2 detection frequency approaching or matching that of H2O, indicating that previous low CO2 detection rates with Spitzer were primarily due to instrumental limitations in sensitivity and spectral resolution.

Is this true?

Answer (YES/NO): YES